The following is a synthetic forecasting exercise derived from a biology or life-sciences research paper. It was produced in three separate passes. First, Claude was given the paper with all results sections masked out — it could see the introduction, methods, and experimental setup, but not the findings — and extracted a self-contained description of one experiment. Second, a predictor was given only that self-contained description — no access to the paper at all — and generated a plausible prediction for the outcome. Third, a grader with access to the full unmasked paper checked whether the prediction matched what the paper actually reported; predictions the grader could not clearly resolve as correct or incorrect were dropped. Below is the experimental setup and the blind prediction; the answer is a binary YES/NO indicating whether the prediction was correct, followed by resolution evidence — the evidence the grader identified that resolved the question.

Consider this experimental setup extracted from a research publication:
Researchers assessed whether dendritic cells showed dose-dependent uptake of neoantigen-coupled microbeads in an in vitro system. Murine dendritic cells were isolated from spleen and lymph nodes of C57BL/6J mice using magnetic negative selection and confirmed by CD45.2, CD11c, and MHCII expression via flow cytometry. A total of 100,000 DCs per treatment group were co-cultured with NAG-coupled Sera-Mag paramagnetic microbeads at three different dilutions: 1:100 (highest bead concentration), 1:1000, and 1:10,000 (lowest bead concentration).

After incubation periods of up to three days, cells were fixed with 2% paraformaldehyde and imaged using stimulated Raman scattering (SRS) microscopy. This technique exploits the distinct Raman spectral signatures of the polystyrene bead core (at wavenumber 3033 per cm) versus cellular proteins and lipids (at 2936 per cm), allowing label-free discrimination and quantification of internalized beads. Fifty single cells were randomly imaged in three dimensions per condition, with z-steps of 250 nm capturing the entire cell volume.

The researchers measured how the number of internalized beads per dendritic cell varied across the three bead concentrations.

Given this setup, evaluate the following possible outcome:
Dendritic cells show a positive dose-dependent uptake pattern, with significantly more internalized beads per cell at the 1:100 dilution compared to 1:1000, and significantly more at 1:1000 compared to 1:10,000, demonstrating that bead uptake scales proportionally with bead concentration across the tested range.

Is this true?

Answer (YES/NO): NO